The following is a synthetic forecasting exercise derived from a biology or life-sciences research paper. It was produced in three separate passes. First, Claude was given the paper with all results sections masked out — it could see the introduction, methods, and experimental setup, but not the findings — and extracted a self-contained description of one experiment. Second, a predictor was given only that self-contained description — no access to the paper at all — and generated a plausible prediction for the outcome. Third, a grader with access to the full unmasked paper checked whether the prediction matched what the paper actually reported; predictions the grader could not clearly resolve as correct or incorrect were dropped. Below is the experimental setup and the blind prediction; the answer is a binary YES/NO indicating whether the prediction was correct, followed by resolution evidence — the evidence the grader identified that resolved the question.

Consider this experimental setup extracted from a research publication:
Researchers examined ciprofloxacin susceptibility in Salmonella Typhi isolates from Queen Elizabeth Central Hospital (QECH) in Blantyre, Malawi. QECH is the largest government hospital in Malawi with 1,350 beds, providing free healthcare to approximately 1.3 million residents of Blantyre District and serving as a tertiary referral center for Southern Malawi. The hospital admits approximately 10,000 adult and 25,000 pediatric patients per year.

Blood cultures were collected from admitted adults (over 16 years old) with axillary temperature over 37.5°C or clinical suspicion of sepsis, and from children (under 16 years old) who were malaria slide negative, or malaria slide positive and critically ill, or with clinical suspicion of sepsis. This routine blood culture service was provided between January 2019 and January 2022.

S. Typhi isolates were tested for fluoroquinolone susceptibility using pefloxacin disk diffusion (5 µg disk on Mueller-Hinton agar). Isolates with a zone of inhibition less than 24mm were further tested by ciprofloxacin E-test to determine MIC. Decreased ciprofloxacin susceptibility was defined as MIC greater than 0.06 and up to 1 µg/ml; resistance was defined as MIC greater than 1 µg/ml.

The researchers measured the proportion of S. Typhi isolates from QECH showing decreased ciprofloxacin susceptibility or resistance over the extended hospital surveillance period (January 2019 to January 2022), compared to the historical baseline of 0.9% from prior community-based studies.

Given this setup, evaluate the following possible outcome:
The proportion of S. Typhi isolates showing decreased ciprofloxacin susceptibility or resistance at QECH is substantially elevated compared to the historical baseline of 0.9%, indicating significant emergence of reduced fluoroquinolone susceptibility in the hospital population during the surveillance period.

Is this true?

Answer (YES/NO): YES